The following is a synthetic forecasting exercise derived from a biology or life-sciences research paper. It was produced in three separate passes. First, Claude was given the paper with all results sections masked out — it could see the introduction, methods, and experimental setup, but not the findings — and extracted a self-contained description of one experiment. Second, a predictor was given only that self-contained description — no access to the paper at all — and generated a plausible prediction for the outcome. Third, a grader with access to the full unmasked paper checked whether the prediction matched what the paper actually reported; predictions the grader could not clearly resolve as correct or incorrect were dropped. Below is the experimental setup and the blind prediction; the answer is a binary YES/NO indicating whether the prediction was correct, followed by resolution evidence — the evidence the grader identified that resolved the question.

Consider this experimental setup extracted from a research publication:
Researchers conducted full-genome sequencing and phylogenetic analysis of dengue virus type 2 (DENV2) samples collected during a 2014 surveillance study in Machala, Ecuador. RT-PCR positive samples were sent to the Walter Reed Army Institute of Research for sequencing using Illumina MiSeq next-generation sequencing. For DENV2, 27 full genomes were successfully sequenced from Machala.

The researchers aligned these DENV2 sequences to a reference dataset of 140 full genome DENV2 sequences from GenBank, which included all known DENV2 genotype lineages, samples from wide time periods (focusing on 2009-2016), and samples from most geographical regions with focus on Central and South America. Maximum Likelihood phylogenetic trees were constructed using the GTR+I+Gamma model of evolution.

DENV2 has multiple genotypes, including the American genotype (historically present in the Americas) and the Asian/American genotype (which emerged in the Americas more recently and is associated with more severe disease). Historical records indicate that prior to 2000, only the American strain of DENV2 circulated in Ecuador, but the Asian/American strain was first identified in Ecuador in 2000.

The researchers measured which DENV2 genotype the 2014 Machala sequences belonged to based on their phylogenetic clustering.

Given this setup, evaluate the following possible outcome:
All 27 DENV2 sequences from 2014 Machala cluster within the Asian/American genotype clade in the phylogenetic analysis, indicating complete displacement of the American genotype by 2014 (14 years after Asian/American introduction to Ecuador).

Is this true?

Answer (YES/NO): YES